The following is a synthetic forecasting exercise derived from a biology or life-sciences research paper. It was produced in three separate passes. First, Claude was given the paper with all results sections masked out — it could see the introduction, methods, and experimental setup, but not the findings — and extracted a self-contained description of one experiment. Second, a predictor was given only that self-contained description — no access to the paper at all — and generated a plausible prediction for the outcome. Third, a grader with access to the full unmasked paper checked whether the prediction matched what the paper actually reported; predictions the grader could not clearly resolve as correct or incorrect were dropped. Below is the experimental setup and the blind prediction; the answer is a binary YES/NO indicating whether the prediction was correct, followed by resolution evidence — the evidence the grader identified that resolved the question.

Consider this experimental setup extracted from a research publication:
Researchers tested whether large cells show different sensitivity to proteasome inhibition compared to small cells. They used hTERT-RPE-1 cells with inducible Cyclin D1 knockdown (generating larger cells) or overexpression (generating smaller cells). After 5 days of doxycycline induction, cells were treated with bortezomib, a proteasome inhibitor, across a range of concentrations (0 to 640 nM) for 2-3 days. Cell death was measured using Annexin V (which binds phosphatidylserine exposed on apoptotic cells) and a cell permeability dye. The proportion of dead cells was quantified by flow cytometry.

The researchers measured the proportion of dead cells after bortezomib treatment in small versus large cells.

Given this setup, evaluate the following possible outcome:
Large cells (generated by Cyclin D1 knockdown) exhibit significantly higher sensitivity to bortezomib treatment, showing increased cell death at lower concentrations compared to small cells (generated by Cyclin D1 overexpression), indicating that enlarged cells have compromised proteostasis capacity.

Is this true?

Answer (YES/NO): NO